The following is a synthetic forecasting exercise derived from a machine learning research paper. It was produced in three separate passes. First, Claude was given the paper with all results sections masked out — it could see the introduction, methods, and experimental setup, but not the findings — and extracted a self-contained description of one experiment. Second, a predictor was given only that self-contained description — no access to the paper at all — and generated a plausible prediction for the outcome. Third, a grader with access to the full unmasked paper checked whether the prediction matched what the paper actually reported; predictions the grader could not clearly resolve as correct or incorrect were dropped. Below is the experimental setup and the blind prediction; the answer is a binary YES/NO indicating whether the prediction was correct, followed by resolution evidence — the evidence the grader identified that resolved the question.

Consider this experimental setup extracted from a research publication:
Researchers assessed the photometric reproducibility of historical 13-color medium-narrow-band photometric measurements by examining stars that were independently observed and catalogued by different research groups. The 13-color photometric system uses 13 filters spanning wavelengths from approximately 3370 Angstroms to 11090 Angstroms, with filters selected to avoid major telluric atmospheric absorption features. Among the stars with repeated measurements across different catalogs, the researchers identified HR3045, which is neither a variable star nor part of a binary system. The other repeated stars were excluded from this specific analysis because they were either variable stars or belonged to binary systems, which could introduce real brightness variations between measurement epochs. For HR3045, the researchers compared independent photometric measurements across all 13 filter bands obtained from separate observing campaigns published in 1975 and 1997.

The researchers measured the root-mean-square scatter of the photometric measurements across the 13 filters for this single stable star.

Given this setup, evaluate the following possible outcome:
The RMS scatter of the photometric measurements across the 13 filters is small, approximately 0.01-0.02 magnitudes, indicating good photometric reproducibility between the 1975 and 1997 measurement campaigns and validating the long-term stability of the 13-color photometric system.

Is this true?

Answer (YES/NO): YES